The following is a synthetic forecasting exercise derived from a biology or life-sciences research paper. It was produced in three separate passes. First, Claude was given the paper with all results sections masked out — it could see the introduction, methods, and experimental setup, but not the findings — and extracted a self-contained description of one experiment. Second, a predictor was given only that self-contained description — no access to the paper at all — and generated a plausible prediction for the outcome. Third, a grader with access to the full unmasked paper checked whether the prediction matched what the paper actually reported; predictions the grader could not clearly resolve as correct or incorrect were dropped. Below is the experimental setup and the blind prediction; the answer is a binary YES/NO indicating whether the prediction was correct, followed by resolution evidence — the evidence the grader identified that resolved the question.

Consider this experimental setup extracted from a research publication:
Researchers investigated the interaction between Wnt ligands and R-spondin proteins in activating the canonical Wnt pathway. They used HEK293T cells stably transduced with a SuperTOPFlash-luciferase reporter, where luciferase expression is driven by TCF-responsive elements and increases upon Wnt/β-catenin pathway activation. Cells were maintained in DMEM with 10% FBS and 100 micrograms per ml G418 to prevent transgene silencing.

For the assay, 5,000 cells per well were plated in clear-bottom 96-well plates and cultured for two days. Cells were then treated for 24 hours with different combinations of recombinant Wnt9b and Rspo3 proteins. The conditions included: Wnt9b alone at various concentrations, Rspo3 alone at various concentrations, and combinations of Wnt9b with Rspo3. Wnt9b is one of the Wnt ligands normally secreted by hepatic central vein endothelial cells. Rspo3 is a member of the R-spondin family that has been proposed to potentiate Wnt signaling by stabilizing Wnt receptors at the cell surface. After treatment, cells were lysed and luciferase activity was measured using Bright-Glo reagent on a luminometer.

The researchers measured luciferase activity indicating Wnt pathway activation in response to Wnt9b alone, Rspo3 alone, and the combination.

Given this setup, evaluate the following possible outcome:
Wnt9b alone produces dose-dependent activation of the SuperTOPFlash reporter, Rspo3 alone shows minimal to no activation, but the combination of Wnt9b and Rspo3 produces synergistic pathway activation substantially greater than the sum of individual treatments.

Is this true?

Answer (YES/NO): NO